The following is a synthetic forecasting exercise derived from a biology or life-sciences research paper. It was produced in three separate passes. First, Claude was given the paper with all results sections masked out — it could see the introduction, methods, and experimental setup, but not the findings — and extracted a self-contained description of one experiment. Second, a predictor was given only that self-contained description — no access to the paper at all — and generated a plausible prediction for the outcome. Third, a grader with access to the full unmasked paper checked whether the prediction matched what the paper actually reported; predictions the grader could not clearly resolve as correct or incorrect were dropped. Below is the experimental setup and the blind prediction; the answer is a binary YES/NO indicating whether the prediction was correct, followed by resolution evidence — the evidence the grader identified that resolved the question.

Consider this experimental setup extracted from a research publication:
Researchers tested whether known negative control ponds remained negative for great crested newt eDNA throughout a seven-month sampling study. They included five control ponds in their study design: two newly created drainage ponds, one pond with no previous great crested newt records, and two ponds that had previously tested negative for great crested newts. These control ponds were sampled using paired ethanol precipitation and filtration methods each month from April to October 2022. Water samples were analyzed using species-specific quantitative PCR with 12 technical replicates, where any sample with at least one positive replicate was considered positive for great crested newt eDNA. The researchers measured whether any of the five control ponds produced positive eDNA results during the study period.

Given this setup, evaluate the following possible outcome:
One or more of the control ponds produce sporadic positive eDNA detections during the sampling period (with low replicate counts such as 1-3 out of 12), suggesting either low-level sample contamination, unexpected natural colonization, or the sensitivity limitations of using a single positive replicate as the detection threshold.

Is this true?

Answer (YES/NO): YES